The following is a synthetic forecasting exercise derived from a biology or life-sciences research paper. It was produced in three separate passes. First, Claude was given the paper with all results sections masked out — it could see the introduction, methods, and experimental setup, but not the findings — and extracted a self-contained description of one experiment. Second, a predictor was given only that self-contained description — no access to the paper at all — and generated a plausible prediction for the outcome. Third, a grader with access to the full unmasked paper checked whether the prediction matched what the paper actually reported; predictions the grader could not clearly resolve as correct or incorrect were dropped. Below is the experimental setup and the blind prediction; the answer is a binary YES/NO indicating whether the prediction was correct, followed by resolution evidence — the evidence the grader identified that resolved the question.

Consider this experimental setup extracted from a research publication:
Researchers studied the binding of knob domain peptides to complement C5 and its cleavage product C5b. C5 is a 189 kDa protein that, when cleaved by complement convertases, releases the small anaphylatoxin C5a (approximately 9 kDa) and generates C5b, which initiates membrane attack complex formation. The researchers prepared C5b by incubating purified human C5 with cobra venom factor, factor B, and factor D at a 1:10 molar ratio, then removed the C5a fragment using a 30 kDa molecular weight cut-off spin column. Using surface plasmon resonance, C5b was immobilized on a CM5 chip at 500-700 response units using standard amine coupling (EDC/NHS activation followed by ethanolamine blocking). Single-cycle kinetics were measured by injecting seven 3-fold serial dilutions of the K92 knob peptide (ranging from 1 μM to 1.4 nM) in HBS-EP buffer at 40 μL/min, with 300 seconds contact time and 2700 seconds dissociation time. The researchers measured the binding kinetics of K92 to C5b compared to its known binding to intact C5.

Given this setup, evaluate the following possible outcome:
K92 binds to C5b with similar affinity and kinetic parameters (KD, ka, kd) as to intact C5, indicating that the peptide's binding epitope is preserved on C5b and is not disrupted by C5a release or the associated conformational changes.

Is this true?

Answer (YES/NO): YES